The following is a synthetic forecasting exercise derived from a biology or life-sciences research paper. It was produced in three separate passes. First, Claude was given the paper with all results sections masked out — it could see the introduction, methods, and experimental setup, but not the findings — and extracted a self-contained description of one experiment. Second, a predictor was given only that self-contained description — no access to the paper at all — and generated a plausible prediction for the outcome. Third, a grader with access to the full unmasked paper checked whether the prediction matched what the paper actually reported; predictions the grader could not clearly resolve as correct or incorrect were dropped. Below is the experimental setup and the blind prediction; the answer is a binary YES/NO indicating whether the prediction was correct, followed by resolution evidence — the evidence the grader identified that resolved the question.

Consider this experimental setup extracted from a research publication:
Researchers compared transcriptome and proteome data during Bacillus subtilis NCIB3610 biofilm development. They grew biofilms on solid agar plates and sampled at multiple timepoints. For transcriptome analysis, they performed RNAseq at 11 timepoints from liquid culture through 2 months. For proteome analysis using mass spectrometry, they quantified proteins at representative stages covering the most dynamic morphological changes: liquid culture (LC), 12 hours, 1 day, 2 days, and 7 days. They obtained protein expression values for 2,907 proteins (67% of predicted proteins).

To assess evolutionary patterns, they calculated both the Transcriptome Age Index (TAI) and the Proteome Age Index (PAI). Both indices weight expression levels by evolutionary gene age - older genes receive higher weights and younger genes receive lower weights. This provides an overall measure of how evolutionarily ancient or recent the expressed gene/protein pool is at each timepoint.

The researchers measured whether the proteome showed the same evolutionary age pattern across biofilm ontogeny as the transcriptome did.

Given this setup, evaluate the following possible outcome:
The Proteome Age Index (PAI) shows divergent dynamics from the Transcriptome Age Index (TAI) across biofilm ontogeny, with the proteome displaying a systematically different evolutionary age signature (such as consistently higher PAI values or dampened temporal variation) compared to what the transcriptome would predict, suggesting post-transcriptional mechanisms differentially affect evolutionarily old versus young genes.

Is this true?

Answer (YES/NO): NO